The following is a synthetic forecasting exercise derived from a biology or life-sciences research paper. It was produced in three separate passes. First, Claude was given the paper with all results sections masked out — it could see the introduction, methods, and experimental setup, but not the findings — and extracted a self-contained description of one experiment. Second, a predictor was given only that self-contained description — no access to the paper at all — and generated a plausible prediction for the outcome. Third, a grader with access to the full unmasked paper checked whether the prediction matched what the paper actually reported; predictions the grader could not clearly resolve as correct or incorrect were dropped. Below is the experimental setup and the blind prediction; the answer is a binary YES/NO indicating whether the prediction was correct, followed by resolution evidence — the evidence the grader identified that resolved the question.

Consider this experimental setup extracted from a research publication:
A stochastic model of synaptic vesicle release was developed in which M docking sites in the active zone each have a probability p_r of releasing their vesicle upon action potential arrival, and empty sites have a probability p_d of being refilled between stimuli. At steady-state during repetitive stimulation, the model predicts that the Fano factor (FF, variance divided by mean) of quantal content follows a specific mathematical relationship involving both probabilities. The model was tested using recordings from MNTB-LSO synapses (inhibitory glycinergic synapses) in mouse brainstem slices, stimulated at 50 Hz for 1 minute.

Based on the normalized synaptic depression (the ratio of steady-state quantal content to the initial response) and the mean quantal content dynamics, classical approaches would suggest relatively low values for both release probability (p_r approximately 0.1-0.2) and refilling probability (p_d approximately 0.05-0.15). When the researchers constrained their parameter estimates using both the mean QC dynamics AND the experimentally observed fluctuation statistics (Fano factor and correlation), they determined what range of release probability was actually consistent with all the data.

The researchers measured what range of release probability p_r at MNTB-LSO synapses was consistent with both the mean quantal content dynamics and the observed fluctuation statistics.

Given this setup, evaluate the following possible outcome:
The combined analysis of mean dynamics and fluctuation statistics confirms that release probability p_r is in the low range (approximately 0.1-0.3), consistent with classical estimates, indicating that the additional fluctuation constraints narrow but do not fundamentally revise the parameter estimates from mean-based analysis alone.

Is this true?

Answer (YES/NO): NO